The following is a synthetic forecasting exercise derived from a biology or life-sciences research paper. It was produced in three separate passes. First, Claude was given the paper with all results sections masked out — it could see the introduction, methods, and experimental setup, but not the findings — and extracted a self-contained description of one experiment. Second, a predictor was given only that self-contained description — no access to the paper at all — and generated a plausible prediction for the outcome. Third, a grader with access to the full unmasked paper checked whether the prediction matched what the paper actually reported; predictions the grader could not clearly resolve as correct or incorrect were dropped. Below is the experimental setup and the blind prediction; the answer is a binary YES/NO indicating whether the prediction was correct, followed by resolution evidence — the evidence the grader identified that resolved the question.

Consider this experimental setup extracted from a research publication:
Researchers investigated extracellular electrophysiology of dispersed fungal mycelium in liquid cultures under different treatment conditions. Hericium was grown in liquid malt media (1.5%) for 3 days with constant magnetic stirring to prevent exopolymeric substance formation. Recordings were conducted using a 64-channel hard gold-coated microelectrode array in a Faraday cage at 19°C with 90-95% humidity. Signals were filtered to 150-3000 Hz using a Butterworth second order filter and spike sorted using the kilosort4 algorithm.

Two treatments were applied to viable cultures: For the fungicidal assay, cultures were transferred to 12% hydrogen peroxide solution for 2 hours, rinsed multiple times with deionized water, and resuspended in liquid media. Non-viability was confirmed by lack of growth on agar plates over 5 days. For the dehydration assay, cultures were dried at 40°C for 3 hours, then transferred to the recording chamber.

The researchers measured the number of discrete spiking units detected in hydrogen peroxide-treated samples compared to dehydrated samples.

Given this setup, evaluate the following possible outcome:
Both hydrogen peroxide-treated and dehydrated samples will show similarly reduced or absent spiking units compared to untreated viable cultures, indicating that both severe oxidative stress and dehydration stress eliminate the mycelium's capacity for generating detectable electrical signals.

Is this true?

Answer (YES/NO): YES